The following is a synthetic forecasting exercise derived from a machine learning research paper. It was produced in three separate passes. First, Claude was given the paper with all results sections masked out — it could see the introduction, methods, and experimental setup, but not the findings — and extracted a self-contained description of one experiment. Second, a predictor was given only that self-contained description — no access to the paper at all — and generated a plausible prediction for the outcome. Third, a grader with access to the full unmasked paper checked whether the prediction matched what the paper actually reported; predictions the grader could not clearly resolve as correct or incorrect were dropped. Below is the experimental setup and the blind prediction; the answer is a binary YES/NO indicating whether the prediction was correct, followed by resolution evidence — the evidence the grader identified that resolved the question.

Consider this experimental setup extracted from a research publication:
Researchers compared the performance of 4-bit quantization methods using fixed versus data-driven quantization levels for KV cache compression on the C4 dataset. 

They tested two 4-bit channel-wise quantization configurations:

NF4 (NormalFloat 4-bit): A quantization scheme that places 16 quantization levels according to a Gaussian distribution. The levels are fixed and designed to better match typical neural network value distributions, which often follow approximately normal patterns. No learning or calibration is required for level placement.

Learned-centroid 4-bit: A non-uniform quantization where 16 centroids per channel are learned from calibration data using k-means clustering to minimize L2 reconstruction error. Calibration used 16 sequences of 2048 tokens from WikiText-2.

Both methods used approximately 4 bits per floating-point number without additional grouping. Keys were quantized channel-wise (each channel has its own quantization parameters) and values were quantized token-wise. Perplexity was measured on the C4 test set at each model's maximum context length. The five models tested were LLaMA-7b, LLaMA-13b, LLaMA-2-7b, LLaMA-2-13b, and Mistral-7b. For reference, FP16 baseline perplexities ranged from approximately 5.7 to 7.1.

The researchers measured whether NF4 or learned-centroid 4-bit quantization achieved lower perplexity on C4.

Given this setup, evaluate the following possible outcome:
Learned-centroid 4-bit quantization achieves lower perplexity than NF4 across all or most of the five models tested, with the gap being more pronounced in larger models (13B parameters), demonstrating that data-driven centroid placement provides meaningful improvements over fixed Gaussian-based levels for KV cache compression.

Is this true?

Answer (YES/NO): NO